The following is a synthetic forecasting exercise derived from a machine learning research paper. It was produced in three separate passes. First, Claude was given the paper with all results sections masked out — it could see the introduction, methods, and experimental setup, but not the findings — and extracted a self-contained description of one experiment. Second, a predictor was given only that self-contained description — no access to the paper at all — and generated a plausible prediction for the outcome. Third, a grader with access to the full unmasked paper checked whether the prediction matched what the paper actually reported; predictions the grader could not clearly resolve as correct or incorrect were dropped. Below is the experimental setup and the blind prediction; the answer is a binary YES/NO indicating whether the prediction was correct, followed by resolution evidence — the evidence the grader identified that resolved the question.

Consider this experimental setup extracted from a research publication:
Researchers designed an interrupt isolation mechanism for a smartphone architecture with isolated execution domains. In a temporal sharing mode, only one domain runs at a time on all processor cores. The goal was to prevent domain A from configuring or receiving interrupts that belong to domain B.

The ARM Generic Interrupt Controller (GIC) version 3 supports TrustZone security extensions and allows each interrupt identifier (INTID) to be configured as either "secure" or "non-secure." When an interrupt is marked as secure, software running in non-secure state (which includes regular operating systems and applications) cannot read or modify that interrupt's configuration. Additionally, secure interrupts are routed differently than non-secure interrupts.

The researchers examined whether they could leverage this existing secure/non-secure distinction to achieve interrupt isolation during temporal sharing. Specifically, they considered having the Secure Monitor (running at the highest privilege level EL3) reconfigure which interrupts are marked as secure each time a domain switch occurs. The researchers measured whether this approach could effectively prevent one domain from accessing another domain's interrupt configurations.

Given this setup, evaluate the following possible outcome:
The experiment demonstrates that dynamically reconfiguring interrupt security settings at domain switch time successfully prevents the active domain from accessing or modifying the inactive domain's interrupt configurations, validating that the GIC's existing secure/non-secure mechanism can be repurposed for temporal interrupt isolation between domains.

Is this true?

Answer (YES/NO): YES